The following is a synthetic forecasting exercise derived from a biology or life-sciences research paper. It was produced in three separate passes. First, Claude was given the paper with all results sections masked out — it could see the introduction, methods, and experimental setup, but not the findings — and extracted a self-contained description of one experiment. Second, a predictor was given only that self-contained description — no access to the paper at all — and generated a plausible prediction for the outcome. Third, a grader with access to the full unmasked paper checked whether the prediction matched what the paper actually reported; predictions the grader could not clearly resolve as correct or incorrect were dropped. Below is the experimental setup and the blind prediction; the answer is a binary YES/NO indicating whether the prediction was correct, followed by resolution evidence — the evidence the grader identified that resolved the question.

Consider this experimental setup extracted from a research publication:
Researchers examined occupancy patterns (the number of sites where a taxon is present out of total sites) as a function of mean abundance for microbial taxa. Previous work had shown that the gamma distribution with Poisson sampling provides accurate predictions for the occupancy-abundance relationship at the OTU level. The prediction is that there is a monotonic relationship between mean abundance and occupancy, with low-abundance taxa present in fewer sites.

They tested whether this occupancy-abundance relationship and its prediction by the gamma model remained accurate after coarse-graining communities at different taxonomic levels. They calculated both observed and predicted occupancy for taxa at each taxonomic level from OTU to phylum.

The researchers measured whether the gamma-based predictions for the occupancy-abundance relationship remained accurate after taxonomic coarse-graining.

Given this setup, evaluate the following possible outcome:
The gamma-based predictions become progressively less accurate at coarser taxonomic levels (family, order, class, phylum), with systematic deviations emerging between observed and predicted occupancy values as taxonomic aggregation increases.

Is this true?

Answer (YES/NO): NO